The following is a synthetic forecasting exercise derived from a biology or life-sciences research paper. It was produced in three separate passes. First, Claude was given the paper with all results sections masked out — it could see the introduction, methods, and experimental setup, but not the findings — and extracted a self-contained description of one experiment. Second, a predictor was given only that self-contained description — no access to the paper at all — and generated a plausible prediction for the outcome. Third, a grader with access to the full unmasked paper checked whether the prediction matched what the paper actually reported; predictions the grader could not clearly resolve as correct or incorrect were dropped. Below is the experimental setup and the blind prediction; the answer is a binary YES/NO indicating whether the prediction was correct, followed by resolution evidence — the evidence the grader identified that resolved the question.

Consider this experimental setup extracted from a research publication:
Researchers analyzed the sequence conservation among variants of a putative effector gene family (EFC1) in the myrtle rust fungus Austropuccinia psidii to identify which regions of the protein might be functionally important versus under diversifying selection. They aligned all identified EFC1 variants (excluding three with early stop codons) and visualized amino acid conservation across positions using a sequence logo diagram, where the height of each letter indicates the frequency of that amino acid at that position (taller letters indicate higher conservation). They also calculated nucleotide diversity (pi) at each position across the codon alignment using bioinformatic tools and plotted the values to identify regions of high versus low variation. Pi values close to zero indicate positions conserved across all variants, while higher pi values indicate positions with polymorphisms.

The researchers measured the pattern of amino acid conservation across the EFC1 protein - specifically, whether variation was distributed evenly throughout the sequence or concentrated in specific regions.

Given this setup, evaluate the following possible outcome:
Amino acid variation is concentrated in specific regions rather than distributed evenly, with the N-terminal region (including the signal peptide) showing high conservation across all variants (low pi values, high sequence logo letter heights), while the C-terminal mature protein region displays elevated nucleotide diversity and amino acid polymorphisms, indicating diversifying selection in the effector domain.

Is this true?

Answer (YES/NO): NO